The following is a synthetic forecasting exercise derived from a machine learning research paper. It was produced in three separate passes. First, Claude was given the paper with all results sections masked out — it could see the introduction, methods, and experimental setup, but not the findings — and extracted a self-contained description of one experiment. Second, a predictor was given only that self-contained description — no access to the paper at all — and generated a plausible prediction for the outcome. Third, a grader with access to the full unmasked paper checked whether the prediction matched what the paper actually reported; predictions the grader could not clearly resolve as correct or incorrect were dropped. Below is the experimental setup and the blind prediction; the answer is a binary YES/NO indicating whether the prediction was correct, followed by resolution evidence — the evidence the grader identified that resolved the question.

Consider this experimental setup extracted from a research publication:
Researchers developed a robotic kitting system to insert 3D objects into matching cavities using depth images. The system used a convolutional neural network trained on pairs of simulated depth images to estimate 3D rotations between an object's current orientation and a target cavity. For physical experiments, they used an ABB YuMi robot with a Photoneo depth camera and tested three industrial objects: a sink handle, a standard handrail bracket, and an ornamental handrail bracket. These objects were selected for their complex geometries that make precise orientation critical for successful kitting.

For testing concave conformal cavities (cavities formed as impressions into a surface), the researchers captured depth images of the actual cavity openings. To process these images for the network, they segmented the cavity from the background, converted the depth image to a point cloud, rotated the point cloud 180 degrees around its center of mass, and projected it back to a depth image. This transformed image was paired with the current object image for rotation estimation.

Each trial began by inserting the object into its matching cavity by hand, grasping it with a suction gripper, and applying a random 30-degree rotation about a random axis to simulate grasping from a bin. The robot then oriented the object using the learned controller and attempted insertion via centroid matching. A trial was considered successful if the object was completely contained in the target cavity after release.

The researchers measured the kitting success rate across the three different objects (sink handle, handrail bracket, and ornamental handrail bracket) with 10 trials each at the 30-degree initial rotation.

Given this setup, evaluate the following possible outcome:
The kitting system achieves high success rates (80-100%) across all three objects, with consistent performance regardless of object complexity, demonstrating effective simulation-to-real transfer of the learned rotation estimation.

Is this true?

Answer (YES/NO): NO